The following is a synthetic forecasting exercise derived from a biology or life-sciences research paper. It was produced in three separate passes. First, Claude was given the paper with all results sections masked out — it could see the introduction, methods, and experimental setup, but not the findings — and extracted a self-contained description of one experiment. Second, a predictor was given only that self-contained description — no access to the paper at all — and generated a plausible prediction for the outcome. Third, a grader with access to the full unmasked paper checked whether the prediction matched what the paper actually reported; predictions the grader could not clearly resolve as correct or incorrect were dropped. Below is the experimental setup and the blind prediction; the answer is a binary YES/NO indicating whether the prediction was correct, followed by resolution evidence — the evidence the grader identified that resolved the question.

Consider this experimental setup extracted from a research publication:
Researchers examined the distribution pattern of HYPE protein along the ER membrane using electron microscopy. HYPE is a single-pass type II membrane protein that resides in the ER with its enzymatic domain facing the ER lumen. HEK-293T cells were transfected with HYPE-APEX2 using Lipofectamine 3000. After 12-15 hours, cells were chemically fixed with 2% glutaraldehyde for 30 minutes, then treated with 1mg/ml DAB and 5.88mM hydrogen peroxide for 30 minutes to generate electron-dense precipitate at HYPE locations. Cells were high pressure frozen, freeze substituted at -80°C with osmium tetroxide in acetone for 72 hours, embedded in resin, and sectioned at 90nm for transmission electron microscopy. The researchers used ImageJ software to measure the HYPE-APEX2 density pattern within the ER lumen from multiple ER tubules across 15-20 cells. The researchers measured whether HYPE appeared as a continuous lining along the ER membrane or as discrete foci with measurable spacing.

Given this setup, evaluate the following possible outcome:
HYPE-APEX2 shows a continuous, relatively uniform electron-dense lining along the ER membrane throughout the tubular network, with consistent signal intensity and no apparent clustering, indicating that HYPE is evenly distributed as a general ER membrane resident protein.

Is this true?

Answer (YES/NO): NO